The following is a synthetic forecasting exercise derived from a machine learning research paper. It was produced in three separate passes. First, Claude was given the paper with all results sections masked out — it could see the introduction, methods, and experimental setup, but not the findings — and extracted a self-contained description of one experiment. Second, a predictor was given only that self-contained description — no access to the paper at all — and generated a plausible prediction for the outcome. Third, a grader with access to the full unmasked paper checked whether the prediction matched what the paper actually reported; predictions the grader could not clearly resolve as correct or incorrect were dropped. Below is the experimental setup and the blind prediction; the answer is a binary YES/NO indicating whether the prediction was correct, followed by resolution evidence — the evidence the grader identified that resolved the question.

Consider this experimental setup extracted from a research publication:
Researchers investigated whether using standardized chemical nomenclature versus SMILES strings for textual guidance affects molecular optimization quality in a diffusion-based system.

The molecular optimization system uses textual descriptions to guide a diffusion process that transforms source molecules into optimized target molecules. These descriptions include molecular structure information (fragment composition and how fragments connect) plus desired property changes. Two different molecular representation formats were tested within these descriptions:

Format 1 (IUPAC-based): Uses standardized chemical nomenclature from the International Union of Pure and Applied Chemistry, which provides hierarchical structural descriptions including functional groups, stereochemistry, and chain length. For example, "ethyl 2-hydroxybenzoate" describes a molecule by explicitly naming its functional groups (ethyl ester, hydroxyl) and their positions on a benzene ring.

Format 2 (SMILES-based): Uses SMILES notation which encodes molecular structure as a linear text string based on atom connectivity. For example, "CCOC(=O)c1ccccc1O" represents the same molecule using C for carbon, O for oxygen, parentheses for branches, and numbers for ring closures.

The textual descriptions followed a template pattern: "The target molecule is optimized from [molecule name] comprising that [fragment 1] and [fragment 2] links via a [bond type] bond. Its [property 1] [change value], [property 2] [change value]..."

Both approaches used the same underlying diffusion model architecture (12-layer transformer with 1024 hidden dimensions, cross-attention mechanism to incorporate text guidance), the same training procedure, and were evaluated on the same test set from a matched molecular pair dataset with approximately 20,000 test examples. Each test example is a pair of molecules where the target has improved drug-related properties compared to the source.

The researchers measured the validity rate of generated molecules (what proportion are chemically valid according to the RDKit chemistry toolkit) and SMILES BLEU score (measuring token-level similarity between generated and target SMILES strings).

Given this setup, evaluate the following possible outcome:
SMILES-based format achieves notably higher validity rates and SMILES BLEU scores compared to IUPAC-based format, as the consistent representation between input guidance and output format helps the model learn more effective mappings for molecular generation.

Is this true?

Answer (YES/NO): NO